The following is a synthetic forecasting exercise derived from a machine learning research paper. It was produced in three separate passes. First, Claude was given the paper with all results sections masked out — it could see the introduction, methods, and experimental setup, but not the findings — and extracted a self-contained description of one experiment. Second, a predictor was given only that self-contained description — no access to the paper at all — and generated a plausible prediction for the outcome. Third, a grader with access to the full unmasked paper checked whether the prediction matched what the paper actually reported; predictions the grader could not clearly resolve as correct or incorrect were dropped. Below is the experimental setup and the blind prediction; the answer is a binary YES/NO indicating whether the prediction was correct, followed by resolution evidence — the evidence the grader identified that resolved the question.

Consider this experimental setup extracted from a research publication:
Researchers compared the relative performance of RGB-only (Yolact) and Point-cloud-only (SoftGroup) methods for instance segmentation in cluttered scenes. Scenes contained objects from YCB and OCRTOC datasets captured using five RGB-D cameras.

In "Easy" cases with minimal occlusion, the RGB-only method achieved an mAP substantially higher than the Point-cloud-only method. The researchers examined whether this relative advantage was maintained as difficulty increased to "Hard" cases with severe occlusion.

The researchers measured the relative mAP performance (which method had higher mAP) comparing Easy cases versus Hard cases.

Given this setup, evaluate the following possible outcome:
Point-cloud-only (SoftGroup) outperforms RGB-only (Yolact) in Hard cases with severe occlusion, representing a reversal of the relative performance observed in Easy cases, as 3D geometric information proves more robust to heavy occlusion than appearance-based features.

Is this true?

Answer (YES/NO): YES